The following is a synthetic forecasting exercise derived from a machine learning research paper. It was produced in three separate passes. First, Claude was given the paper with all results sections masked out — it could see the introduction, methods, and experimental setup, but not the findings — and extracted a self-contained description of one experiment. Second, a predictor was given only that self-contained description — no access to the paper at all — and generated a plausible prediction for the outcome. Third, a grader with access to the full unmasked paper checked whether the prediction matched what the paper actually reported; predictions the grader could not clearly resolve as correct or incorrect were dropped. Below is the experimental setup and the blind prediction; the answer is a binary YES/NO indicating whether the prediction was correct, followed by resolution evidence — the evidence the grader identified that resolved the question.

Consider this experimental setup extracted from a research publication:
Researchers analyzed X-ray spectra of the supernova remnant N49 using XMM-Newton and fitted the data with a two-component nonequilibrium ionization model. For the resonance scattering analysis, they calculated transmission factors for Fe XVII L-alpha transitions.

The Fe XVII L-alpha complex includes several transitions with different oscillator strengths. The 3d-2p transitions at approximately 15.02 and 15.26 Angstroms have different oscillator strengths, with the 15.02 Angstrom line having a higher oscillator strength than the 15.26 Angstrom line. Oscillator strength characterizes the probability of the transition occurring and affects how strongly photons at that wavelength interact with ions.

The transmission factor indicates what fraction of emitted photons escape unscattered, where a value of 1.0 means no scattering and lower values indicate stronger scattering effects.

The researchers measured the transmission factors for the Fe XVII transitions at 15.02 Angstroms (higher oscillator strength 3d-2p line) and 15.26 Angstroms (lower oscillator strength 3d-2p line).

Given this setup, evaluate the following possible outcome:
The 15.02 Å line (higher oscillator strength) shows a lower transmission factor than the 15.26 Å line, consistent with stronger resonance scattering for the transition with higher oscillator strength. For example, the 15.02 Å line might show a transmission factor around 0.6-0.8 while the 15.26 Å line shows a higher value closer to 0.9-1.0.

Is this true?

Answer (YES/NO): YES